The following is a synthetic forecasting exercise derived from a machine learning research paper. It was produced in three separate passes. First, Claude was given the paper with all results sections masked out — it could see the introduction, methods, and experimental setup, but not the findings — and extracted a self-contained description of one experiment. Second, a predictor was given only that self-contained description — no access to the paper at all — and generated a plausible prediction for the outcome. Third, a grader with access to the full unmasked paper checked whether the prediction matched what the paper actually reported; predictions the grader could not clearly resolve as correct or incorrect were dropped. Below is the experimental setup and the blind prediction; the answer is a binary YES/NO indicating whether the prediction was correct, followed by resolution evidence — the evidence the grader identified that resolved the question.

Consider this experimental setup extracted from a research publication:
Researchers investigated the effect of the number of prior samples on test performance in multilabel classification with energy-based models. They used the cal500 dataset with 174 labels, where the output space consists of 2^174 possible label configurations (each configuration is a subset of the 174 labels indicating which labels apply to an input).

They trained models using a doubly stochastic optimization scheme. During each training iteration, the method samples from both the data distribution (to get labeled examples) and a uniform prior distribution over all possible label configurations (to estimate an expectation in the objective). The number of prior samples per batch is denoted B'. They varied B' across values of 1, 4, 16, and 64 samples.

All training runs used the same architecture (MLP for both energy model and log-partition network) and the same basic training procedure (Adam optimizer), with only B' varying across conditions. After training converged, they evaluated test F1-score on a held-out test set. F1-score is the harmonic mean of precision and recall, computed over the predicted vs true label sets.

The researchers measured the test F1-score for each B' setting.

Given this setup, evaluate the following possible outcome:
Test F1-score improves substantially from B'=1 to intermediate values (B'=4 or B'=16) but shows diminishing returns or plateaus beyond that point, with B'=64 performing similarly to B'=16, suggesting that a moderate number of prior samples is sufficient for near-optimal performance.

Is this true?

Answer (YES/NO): NO